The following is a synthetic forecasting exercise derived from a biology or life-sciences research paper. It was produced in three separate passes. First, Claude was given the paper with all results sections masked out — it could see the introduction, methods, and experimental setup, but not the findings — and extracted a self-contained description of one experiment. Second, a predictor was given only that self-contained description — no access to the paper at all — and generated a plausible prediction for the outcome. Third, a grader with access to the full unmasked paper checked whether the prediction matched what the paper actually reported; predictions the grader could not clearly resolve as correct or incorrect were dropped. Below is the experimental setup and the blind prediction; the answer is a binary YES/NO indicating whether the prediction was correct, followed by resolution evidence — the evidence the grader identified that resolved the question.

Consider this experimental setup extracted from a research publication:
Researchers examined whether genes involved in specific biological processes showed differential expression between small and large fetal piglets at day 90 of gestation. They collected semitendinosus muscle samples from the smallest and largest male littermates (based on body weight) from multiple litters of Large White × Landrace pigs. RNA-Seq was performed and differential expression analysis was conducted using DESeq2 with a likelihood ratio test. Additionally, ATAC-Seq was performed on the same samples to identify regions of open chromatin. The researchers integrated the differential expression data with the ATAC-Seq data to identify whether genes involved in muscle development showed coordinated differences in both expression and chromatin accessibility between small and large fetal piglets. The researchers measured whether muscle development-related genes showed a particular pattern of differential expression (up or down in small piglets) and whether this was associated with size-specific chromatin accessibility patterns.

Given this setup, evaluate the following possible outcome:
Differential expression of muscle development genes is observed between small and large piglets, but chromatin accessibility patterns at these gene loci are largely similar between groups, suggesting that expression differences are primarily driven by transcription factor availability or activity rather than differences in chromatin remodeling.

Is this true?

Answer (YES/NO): NO